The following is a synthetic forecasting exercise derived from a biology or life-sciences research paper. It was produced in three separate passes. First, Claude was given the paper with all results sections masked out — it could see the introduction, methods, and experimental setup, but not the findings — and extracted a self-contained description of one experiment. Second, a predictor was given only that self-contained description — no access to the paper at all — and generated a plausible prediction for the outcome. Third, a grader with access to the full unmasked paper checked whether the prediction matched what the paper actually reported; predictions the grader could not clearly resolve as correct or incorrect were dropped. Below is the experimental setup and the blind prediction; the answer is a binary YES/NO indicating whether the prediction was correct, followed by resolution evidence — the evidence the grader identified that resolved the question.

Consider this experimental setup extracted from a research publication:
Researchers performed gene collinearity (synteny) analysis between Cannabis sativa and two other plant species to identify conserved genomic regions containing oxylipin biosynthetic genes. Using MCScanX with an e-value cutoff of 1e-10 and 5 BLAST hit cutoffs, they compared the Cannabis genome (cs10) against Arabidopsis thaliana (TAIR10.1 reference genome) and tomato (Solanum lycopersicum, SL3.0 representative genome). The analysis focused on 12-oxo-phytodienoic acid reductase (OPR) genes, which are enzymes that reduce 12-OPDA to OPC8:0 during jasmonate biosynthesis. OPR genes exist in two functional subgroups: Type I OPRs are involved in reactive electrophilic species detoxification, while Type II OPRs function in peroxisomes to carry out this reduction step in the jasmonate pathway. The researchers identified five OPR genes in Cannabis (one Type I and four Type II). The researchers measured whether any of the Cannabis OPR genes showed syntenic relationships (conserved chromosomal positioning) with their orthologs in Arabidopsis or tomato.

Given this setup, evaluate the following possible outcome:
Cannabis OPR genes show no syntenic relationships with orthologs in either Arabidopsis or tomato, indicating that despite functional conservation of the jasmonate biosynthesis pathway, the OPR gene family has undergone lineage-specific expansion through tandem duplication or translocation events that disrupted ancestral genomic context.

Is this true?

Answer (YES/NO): YES